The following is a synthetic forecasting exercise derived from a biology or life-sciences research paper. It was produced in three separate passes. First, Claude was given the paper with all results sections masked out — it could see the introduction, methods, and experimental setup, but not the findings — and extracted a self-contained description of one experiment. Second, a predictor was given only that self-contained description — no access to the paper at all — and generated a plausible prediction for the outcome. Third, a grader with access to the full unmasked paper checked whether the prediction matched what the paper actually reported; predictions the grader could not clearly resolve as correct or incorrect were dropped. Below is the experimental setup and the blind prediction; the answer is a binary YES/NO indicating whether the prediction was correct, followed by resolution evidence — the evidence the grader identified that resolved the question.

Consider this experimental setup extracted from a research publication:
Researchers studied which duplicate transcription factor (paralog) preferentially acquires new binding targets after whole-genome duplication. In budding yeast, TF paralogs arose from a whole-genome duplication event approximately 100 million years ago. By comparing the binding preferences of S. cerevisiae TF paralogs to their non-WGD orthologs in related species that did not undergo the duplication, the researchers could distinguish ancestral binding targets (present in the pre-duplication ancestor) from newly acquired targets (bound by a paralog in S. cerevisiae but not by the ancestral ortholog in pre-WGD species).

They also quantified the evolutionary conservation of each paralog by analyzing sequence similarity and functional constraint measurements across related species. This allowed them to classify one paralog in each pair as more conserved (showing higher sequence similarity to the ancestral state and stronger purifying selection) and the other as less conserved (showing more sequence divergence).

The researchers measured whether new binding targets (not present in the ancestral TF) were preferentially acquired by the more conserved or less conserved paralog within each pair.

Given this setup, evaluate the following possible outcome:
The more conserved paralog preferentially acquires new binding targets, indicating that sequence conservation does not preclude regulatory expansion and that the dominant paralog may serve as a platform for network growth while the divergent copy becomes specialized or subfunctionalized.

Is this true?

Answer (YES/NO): NO